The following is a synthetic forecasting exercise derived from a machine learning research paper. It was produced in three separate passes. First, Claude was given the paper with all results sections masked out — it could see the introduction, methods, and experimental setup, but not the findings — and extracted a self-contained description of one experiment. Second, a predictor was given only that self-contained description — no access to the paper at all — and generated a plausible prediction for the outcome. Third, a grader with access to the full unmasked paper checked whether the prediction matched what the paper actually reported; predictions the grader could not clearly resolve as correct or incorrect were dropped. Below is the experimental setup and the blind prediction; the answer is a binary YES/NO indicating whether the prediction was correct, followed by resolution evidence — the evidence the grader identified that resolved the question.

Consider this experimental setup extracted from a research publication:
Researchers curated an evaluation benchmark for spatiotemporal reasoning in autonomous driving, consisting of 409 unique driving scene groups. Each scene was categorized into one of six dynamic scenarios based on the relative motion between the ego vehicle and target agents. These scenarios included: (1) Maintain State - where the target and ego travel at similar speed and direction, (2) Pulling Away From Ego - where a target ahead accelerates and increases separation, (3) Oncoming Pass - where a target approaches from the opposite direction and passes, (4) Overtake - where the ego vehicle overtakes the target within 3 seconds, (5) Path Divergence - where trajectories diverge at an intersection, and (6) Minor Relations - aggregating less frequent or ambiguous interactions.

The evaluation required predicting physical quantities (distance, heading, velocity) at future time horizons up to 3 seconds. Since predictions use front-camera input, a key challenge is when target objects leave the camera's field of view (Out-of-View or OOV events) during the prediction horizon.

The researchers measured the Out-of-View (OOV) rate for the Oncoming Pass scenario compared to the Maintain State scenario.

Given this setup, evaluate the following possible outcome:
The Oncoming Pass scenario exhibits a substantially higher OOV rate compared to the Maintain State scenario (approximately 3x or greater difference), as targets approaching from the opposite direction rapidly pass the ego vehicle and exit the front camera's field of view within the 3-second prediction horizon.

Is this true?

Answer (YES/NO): YES